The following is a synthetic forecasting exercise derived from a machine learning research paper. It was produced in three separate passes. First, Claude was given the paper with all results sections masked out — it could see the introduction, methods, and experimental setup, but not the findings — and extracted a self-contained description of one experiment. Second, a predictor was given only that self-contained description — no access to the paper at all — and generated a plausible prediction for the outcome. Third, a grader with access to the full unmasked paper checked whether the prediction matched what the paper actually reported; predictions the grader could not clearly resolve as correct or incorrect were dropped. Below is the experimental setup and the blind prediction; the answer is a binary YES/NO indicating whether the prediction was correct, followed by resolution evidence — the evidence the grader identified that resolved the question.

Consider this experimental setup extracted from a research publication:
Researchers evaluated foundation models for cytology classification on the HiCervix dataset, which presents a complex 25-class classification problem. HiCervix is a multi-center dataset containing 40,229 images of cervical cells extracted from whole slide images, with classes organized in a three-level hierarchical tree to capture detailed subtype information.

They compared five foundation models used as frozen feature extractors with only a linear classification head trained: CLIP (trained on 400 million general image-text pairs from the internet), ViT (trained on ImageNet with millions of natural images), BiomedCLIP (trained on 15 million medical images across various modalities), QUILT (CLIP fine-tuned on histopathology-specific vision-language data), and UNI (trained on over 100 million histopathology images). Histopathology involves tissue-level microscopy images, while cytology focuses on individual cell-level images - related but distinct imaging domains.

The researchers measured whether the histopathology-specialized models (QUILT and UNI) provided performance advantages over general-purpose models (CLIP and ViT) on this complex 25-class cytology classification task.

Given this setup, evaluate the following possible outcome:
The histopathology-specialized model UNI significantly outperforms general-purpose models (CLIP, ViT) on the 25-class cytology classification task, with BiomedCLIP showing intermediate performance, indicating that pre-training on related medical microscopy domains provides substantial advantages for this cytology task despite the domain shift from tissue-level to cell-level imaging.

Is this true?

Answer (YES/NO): NO